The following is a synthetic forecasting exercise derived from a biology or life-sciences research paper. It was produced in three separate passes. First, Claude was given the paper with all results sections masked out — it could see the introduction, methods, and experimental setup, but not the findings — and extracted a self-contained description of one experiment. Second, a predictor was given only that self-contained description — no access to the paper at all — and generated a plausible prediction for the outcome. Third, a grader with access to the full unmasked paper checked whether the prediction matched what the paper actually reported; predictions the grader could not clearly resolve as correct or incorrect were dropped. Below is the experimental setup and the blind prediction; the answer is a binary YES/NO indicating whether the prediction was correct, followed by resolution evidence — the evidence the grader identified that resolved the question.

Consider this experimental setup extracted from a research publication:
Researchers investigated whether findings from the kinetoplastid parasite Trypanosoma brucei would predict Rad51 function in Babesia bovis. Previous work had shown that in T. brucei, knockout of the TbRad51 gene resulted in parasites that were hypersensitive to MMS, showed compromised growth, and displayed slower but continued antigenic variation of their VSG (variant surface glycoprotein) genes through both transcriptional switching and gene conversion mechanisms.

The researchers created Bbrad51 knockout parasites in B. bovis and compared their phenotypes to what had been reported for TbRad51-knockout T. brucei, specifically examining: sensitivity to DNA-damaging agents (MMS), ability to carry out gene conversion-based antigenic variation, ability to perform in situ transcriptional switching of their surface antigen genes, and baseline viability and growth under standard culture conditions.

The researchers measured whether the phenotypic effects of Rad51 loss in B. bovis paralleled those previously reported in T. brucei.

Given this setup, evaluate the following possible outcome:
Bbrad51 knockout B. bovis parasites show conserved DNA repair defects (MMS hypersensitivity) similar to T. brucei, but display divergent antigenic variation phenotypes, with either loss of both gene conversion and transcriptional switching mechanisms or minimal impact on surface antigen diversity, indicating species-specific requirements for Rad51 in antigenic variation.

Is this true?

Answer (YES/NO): NO